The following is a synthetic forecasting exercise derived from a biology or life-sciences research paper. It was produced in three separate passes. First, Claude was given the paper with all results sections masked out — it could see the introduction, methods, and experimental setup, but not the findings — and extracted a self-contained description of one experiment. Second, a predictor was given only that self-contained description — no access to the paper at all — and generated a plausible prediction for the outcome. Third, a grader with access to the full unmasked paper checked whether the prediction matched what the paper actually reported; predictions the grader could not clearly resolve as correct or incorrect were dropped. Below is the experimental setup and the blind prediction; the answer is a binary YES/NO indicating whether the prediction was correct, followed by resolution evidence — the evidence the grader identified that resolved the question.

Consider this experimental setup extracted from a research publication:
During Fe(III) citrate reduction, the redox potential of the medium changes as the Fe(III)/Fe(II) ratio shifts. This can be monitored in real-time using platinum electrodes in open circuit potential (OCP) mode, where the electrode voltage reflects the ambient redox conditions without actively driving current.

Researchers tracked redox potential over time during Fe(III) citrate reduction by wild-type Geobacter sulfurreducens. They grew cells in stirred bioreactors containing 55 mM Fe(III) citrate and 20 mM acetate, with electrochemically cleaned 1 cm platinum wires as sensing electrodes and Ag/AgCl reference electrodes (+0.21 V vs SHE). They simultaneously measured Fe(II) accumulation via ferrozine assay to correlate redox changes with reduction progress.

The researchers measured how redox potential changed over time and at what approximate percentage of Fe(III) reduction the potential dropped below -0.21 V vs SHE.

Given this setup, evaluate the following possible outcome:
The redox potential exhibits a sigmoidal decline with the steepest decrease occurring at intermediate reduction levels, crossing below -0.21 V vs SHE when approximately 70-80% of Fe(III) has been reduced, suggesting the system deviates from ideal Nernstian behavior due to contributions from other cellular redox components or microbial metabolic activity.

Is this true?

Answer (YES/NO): NO